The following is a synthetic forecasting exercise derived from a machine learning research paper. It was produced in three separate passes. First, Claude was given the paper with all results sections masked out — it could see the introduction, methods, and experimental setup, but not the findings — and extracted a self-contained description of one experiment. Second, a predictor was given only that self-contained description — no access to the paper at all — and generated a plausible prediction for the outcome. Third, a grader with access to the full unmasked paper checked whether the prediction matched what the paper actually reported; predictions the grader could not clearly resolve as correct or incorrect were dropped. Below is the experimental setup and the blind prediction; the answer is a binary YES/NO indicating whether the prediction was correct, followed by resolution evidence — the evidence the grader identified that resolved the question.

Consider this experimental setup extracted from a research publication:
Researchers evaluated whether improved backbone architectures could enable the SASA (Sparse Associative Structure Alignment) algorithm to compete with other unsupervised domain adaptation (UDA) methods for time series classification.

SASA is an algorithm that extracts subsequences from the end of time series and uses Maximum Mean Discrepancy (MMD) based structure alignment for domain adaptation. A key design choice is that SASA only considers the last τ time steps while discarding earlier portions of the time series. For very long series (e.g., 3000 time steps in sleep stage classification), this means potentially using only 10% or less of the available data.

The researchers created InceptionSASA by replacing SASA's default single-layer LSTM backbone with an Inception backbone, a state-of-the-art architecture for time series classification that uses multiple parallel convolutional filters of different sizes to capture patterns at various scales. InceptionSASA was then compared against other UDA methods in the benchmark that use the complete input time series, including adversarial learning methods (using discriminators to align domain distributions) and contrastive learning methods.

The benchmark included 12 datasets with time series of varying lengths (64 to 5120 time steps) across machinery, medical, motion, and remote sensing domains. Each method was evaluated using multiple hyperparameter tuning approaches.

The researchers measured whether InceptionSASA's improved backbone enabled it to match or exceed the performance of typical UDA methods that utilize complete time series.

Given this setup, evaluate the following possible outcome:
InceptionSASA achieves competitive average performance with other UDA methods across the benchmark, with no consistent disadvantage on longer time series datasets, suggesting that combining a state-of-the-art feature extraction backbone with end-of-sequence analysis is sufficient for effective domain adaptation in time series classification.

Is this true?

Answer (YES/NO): NO